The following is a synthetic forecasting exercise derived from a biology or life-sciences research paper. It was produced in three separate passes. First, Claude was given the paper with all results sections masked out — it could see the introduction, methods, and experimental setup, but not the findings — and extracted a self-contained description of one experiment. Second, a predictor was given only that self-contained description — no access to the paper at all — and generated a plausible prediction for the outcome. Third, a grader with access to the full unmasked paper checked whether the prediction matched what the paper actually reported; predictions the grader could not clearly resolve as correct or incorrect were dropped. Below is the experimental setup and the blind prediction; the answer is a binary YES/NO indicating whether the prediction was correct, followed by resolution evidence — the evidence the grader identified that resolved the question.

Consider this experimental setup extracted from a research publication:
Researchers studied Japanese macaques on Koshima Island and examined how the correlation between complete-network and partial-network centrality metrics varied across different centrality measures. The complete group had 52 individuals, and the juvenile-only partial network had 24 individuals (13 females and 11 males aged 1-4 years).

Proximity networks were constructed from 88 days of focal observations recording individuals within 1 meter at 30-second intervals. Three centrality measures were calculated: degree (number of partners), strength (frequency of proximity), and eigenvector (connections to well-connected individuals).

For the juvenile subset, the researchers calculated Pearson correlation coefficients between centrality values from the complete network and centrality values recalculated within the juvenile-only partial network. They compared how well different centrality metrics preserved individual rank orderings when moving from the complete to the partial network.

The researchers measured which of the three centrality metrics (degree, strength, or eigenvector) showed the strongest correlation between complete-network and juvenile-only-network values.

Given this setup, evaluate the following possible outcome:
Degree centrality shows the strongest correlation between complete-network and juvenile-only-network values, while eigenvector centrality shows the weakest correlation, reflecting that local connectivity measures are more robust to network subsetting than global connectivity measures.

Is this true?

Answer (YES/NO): YES